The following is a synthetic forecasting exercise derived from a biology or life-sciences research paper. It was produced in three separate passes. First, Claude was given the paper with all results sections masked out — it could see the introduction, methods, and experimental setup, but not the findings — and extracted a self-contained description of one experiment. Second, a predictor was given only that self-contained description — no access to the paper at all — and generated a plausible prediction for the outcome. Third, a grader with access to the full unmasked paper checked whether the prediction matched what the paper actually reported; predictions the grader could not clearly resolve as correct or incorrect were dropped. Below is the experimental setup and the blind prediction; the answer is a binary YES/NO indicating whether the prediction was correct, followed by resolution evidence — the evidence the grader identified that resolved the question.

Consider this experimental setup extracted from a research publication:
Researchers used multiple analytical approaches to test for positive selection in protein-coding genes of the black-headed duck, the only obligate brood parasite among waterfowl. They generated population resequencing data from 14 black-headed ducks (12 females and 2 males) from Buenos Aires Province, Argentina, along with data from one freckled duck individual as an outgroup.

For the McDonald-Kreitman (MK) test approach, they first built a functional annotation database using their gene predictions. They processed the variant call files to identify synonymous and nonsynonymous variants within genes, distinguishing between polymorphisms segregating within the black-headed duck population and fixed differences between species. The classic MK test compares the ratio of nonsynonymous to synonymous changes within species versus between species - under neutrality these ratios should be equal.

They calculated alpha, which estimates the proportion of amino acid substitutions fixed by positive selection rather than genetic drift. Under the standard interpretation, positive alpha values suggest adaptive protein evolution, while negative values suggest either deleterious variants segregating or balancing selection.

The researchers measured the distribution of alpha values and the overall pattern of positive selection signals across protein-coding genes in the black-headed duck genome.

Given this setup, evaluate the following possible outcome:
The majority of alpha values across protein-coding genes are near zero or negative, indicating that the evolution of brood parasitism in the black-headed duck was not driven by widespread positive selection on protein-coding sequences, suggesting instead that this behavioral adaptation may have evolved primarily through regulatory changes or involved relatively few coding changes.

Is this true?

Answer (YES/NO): YES